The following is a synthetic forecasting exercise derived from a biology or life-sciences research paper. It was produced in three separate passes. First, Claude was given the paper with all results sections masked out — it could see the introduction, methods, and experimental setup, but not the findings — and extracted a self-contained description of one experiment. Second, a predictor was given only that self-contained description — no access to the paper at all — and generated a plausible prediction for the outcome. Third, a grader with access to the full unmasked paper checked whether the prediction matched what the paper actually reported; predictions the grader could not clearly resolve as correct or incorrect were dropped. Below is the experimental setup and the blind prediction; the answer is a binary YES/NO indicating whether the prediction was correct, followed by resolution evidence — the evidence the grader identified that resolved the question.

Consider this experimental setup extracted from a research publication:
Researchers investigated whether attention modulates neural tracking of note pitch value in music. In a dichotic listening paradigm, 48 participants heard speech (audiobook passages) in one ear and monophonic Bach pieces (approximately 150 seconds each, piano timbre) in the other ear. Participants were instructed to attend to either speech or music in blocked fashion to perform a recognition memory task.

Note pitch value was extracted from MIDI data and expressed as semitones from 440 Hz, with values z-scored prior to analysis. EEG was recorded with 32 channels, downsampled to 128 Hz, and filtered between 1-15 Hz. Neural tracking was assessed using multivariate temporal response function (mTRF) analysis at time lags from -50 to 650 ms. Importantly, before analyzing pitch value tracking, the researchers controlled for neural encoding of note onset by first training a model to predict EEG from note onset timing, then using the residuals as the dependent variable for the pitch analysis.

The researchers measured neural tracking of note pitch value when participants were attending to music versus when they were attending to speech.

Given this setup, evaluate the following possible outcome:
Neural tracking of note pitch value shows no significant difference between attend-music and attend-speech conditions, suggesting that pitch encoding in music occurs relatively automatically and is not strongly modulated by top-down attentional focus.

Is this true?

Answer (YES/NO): YES